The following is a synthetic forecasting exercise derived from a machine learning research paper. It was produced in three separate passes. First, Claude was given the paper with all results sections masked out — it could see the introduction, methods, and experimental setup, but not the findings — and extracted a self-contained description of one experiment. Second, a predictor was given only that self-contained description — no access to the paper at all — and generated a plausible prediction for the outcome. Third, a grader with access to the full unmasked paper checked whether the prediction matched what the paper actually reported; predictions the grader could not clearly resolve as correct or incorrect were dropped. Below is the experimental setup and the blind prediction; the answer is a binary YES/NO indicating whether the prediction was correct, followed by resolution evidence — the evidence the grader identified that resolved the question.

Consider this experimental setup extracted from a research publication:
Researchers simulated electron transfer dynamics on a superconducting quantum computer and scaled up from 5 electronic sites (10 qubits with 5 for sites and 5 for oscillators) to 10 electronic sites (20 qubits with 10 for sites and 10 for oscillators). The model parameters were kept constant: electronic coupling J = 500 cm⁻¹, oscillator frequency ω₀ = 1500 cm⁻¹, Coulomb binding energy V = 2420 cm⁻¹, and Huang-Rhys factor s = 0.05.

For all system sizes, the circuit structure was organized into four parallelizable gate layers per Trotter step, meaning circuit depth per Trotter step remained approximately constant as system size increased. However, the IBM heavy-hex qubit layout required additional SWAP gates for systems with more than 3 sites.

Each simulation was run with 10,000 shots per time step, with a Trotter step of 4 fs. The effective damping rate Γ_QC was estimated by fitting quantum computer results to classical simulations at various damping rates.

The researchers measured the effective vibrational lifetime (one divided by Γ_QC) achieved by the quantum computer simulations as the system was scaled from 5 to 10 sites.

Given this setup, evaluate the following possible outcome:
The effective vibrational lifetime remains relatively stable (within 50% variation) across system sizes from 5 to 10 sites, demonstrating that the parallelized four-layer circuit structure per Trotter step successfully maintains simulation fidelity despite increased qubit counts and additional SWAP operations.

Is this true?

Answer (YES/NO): YES